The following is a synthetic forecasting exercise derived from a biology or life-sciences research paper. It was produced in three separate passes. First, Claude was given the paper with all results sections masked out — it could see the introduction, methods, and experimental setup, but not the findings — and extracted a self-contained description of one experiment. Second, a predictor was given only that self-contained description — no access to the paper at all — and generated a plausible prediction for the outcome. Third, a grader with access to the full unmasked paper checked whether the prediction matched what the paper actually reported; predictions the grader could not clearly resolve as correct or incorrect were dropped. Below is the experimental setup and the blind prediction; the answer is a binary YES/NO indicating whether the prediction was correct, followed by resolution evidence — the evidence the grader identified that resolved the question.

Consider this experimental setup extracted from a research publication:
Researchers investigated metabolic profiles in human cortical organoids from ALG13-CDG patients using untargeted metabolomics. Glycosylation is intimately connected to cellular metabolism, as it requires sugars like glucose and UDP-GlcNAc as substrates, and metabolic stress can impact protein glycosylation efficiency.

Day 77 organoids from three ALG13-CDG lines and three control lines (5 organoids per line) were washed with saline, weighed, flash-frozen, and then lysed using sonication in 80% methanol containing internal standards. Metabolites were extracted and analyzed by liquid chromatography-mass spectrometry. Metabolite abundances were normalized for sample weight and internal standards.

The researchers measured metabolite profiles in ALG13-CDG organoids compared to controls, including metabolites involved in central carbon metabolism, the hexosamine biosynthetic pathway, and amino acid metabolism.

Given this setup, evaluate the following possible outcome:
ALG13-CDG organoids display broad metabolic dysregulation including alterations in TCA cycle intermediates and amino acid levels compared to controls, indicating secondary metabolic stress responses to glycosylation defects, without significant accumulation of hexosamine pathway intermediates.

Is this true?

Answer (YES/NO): NO